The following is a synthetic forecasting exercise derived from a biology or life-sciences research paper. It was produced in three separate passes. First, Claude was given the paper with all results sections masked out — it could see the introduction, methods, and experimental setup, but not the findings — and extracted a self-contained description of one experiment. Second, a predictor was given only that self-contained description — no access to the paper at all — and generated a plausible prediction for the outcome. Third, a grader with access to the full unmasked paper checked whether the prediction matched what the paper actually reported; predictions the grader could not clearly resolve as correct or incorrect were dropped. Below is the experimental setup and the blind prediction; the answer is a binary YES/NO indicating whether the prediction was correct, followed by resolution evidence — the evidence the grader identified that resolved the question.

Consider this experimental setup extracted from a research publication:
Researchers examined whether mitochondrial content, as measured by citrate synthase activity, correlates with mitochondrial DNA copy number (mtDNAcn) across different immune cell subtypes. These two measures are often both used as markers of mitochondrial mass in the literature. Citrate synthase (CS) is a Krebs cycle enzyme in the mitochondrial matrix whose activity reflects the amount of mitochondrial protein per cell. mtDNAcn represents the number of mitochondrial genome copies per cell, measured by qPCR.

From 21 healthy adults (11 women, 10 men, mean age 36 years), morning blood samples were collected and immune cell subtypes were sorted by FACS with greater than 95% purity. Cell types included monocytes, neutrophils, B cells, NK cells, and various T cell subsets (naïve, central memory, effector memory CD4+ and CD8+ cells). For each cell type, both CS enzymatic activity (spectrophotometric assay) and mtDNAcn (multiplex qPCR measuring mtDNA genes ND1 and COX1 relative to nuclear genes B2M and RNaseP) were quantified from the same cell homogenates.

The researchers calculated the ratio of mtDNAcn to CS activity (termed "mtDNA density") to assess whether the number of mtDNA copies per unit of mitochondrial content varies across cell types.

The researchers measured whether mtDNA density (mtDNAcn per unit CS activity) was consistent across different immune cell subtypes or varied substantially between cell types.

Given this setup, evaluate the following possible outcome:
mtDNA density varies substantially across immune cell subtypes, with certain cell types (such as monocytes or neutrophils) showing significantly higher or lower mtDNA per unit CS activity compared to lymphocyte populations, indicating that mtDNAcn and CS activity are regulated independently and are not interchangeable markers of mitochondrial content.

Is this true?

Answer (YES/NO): YES